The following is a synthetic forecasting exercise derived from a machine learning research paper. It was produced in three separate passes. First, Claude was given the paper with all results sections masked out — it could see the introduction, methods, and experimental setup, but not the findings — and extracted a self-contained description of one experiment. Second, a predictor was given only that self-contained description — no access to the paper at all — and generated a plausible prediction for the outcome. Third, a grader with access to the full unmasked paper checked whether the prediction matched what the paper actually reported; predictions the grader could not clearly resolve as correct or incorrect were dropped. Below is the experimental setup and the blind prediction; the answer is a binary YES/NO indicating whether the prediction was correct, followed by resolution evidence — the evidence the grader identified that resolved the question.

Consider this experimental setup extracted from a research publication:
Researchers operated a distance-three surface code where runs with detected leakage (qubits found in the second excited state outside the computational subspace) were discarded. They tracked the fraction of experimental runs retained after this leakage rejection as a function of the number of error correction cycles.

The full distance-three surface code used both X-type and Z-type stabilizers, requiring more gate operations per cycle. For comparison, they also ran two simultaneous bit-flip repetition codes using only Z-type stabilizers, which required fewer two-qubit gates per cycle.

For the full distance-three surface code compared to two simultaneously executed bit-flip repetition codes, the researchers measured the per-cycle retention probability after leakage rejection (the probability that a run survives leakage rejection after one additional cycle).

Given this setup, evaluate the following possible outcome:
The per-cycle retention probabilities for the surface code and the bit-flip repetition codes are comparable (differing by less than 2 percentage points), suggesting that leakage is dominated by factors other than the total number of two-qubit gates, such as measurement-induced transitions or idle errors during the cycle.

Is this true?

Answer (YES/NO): NO